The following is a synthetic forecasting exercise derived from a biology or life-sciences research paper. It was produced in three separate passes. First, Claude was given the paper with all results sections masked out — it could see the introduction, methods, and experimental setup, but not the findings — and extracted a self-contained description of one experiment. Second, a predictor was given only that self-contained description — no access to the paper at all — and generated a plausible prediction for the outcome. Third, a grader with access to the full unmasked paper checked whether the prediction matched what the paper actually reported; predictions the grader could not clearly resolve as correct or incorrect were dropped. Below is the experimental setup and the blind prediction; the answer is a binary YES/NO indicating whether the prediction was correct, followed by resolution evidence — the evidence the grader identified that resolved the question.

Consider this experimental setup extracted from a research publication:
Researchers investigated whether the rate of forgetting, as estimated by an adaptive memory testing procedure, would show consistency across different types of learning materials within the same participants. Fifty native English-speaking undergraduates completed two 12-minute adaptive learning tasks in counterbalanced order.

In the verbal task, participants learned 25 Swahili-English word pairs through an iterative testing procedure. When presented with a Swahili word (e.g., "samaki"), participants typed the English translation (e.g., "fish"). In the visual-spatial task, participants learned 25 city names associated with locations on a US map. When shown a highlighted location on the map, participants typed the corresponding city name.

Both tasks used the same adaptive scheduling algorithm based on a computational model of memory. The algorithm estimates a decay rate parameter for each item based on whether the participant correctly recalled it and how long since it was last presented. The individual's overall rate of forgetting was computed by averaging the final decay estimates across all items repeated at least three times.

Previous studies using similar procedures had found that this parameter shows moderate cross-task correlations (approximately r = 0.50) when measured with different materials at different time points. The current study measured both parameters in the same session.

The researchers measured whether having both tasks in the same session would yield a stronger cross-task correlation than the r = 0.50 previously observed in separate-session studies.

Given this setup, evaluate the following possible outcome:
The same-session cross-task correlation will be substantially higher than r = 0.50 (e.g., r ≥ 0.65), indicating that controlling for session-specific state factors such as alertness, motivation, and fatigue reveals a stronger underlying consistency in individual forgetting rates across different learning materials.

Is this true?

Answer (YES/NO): NO